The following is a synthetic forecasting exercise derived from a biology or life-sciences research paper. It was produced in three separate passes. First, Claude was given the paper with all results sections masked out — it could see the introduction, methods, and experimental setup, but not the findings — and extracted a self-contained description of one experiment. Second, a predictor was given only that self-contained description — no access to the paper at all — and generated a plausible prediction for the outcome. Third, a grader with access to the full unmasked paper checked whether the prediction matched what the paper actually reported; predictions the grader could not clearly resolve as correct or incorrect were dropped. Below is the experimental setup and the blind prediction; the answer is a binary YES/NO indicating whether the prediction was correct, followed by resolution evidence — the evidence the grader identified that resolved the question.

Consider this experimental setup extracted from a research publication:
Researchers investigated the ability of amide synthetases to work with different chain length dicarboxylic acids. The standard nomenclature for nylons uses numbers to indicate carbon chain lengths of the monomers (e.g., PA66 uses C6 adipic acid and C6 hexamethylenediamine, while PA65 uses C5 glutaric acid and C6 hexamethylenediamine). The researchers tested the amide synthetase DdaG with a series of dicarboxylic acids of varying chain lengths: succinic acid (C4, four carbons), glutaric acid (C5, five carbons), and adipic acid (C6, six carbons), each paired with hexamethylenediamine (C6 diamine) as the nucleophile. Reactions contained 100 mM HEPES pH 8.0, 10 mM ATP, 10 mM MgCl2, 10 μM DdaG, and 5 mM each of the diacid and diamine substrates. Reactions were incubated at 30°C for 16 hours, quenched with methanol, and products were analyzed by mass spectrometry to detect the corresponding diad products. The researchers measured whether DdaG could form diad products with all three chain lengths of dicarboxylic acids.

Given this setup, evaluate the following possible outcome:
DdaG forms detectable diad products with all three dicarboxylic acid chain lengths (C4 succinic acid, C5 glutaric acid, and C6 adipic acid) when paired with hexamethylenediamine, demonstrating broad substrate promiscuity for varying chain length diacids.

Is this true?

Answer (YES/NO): NO